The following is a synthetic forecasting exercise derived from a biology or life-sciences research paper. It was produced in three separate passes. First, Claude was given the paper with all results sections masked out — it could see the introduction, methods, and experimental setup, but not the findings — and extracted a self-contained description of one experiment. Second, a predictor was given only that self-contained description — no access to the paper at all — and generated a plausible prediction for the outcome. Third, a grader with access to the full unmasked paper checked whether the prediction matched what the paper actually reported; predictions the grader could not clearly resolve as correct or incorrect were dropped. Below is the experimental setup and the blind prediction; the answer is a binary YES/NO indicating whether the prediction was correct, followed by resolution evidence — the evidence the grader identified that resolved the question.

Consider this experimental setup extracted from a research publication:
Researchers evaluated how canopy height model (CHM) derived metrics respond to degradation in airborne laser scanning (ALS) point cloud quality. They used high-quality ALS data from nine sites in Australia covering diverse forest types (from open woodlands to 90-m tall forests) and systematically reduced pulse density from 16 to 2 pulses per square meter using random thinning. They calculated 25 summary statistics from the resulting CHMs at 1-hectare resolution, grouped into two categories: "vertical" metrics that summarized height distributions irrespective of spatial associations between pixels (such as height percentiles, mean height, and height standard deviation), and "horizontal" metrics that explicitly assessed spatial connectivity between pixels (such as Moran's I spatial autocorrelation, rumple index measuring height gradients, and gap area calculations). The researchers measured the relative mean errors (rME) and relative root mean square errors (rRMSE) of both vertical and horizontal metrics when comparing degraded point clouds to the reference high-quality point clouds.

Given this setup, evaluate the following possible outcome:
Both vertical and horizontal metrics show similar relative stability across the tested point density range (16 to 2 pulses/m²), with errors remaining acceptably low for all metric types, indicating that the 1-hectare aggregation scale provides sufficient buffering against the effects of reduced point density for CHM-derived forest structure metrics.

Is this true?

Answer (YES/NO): NO